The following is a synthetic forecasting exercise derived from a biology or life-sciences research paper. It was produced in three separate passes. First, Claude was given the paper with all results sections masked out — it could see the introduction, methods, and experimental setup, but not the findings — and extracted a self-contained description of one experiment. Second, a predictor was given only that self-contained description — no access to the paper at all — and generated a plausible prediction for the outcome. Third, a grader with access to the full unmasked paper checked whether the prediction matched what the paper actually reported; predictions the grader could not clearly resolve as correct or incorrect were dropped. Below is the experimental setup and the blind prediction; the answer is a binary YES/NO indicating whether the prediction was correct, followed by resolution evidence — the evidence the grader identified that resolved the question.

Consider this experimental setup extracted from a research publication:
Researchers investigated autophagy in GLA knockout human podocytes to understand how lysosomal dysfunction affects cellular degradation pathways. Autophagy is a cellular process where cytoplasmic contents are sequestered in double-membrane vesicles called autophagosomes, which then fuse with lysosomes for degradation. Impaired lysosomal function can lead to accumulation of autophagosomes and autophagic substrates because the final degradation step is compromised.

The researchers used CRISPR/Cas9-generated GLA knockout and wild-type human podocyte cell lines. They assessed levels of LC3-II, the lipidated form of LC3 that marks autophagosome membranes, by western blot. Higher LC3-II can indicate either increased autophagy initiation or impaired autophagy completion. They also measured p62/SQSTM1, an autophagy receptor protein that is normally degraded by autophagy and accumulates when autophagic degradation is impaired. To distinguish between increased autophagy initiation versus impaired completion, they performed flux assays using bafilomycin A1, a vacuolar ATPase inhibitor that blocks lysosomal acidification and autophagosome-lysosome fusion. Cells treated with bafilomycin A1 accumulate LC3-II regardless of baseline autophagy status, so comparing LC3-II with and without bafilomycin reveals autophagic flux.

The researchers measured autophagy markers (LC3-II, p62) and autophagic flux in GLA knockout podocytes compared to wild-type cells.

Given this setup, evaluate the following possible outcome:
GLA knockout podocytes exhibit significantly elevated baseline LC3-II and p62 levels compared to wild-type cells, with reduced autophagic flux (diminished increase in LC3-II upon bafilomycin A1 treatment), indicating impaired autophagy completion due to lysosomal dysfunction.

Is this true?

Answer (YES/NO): NO